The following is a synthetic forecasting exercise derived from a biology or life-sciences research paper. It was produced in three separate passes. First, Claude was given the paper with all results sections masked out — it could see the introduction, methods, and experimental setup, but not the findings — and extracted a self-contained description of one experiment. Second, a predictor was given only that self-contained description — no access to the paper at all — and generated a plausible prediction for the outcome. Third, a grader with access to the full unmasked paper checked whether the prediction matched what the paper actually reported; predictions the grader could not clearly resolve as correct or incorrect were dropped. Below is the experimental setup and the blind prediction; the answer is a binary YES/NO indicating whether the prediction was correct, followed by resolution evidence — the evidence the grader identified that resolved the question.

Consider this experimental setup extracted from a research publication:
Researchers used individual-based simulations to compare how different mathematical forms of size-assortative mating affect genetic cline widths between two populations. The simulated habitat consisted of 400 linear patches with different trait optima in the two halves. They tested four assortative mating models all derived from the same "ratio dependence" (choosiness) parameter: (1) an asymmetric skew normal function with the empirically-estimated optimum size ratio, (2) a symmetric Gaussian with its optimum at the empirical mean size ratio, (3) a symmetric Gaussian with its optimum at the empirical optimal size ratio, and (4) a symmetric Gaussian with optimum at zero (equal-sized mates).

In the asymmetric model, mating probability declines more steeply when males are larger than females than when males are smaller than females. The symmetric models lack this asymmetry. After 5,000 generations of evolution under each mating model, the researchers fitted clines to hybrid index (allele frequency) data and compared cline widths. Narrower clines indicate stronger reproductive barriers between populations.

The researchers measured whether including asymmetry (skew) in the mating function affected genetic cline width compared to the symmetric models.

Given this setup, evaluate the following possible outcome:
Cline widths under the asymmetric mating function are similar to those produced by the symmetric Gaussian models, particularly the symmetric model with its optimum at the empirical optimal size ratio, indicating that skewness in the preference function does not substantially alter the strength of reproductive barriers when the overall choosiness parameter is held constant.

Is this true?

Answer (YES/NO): NO